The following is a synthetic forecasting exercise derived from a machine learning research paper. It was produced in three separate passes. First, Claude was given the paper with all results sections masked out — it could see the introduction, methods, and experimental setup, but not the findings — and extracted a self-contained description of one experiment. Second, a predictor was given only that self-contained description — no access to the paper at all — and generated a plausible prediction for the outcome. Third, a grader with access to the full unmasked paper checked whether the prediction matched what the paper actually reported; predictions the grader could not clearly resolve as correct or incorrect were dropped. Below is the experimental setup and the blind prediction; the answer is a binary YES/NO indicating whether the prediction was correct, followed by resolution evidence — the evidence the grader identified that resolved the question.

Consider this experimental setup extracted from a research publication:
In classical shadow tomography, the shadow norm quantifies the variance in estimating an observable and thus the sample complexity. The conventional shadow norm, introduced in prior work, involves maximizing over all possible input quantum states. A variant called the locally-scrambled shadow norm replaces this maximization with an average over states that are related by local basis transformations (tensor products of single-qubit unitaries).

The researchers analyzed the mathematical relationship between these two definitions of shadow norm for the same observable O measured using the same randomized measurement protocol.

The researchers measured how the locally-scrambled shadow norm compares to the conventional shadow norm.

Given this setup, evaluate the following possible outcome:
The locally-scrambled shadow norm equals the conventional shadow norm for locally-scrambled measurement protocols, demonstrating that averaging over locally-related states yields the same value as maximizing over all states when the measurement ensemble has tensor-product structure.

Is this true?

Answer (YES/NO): NO